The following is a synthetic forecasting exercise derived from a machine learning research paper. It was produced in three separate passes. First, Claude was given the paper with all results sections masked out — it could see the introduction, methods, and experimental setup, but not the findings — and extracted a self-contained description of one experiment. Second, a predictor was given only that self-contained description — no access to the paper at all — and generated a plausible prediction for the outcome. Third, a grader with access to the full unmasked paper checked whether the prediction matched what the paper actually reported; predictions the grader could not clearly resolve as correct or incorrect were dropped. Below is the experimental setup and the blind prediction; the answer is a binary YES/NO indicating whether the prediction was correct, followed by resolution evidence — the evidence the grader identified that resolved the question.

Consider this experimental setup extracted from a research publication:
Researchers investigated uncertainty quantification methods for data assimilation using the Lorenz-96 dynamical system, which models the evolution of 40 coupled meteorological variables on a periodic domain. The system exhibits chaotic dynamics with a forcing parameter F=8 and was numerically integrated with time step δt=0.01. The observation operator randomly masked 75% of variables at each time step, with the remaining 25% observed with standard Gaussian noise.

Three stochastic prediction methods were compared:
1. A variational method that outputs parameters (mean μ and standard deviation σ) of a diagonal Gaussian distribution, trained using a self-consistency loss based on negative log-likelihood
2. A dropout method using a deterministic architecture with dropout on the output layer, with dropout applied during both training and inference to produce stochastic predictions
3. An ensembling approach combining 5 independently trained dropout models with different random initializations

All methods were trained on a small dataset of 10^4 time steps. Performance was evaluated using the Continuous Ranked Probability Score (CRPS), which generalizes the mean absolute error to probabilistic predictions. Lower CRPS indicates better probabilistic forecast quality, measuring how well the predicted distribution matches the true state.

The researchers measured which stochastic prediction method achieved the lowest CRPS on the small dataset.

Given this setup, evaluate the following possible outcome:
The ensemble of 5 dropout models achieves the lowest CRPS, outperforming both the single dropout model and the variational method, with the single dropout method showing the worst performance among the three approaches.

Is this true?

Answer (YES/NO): NO